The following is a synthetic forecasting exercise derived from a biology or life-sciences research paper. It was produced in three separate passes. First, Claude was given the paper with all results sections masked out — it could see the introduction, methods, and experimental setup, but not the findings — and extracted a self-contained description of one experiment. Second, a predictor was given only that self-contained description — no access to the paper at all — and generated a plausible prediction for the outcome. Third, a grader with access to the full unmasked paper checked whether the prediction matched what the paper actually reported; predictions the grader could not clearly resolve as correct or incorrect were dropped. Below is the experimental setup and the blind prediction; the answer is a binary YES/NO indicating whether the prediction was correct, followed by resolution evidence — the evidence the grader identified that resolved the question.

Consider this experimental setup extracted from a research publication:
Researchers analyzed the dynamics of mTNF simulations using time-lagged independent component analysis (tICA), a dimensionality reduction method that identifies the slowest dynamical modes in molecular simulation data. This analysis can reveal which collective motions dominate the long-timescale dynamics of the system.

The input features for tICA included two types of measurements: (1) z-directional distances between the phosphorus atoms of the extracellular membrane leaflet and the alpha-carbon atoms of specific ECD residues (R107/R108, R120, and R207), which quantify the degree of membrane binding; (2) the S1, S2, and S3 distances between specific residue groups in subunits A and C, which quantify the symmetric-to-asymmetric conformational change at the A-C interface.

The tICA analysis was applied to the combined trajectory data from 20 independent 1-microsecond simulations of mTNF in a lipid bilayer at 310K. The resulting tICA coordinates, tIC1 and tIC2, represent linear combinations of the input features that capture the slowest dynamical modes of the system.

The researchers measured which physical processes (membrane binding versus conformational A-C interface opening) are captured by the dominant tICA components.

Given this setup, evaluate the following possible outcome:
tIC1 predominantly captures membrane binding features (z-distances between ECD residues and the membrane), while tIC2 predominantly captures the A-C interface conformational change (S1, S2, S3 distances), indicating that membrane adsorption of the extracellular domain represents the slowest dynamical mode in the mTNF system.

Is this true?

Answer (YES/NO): YES